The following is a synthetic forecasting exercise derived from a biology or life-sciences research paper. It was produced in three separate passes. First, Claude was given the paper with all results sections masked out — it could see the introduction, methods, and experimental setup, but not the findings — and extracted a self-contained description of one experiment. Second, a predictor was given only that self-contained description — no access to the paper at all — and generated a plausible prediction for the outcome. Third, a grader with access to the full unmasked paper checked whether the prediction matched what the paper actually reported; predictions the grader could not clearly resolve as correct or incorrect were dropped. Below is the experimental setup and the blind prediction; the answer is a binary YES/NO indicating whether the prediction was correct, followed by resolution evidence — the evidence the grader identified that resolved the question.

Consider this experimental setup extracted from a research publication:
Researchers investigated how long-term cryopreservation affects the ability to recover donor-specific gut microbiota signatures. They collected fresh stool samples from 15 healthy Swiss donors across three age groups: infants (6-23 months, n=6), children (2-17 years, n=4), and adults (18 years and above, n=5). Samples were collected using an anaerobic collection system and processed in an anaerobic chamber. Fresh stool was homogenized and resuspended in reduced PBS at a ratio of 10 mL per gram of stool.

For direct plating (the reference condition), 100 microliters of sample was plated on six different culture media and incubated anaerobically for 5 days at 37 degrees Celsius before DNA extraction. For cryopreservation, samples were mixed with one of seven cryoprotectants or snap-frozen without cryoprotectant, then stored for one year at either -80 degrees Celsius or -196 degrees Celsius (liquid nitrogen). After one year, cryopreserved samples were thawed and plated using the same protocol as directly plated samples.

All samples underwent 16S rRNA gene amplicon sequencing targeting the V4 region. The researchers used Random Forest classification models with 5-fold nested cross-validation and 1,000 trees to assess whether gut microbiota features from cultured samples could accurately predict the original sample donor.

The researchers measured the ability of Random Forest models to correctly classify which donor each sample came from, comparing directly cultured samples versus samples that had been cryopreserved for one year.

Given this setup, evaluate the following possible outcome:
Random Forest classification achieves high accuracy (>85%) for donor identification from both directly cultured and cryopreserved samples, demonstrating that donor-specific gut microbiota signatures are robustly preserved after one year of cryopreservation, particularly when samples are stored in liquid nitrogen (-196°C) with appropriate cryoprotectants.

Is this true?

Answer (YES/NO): NO